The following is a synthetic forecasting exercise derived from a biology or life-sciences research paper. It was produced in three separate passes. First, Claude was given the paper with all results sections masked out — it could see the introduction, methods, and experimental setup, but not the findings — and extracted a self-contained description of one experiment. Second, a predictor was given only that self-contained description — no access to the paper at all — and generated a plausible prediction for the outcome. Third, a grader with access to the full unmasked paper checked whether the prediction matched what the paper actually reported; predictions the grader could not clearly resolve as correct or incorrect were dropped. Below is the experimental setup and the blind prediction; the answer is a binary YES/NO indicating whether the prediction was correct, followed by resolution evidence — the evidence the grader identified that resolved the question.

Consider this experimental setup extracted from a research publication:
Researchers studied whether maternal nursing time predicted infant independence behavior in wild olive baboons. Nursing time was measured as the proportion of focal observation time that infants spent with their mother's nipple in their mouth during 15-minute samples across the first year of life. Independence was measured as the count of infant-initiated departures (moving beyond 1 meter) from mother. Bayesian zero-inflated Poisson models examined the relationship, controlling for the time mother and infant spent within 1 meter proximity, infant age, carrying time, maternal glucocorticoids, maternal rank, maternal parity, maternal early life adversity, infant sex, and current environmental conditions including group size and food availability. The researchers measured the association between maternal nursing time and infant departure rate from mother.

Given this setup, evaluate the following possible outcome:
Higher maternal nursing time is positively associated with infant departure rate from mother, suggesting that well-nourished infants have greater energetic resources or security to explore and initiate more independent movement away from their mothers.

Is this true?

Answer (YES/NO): NO